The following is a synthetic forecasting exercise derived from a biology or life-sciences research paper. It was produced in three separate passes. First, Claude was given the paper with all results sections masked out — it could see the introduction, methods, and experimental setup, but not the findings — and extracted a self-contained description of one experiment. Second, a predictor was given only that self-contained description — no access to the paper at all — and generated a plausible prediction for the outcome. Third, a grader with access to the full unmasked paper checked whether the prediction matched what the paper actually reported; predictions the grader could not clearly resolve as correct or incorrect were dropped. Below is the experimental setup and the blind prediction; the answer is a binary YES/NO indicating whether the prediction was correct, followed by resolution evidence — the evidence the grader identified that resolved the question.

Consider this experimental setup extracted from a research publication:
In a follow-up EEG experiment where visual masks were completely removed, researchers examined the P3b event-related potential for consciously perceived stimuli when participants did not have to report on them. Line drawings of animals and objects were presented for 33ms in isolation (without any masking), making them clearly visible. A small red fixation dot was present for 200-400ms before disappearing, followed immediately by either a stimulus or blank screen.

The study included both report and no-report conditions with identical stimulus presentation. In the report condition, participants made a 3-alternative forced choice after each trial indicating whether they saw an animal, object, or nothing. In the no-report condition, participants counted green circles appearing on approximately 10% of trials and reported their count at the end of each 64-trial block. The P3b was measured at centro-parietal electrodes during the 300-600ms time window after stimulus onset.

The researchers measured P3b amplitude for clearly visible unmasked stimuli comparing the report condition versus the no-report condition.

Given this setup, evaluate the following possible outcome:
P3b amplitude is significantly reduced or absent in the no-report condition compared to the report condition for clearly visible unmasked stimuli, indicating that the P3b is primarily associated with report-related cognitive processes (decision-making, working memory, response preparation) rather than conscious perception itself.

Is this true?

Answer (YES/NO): YES